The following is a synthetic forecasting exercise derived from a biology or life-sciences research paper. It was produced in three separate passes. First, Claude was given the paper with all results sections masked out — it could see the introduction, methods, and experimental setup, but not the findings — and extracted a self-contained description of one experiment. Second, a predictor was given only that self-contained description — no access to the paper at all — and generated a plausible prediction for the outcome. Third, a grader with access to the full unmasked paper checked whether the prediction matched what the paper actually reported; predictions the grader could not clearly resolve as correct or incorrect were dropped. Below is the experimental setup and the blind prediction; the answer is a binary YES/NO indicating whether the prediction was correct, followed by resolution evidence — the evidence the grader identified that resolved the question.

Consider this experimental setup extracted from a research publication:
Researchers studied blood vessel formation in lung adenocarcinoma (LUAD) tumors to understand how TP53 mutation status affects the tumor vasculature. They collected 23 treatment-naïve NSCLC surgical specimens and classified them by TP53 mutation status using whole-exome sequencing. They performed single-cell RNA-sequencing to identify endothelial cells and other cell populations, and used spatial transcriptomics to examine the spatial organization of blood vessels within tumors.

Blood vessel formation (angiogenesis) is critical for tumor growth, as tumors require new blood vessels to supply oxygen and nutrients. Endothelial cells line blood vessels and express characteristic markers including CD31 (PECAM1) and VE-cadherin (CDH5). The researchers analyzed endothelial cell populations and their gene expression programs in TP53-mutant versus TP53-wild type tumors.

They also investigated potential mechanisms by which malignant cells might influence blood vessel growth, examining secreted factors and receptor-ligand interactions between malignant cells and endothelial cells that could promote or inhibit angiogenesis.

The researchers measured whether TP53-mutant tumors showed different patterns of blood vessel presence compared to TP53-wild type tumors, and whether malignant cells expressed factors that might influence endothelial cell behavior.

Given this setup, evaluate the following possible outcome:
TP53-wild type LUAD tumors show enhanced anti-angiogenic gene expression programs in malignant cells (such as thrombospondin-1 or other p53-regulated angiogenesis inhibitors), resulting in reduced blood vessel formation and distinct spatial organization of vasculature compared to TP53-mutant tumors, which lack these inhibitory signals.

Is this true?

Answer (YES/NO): NO